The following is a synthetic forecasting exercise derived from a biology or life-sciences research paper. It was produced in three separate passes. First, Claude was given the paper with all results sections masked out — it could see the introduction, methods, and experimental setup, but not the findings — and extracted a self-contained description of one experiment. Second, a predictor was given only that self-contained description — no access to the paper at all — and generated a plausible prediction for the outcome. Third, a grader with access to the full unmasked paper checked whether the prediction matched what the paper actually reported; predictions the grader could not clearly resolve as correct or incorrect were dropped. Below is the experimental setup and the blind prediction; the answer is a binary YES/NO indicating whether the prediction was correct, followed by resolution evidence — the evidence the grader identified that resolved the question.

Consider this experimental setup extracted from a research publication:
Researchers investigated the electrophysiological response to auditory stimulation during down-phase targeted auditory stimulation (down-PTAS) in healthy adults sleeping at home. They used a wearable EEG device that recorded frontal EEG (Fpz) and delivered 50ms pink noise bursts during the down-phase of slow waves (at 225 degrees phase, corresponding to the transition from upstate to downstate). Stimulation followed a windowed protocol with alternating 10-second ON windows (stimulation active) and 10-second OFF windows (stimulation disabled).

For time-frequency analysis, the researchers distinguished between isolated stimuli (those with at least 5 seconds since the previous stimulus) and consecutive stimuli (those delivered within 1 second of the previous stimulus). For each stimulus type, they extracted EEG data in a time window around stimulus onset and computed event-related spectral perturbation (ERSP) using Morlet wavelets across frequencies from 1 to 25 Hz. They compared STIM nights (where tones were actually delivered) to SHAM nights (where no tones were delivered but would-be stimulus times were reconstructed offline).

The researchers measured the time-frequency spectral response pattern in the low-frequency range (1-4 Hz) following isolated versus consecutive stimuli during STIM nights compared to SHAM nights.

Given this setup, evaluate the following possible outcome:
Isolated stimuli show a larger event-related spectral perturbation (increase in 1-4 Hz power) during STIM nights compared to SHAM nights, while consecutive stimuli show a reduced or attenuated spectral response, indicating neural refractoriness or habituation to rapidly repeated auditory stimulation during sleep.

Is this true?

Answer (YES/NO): YES